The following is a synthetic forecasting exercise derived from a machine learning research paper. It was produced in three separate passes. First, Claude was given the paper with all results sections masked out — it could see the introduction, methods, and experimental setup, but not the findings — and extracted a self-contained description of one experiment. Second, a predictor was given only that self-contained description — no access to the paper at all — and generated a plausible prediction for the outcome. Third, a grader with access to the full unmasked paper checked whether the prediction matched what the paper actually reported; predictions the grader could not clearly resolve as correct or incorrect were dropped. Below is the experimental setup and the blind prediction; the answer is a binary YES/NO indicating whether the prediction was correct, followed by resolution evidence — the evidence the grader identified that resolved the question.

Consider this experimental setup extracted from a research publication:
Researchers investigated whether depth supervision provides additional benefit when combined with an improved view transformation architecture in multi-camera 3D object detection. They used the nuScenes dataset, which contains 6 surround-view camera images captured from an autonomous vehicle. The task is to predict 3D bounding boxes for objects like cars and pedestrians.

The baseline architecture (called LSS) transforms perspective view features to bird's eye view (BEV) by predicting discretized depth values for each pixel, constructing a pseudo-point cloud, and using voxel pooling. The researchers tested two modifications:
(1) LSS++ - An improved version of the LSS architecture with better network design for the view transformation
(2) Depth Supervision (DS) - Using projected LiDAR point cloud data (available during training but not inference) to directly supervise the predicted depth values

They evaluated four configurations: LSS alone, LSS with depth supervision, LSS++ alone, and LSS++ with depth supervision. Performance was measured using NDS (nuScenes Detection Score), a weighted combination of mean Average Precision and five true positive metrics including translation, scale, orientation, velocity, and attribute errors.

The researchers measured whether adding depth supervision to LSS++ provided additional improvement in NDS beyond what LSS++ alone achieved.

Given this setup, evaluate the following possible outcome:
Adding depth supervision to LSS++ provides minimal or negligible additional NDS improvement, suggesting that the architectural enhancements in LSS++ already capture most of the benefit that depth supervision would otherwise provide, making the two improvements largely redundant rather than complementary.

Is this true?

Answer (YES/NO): YES